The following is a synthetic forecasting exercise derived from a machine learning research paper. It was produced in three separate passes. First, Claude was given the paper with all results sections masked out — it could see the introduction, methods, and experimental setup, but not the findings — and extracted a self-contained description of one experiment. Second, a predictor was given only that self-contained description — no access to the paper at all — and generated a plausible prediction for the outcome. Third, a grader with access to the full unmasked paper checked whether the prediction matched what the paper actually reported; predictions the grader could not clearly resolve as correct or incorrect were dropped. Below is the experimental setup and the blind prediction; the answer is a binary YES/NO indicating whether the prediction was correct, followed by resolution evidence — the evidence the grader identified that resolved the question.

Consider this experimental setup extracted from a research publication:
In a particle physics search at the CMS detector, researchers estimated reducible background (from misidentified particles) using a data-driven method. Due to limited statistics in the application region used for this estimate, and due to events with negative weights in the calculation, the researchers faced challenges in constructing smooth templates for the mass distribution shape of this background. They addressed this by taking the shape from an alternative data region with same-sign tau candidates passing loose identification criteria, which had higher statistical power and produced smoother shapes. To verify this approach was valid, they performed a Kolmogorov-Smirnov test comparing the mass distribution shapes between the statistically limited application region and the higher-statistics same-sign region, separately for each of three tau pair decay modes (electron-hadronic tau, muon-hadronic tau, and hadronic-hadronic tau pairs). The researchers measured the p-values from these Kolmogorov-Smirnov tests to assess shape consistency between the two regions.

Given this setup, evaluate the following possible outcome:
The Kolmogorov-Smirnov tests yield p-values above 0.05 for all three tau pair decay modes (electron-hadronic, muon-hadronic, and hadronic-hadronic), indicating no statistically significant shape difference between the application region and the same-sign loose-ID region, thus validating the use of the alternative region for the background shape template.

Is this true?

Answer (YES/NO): YES